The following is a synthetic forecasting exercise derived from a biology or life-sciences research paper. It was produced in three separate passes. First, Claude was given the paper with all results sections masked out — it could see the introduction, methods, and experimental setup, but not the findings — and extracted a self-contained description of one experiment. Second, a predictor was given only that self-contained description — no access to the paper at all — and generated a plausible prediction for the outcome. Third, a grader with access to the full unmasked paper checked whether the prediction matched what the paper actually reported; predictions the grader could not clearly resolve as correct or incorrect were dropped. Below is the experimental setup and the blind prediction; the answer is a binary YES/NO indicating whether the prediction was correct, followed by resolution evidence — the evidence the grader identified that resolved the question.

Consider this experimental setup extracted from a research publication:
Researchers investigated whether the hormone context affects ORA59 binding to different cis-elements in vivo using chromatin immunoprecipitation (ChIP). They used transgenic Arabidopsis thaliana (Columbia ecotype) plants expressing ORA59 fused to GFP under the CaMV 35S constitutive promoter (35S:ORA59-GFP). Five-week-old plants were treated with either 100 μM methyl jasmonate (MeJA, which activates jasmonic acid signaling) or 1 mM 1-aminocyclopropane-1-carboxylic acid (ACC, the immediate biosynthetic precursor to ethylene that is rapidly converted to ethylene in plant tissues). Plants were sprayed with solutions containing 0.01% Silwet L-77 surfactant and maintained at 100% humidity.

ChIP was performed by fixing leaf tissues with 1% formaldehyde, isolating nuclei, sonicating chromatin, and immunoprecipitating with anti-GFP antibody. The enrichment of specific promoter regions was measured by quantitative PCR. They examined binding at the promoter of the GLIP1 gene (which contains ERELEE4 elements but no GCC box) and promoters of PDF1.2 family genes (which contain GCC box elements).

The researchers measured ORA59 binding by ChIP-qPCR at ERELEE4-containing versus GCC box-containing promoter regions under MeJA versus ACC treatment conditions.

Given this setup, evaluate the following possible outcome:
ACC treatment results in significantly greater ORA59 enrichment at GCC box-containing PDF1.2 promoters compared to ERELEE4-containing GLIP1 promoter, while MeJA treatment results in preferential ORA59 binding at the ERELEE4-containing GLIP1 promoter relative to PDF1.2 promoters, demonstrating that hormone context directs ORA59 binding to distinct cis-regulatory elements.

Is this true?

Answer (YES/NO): NO